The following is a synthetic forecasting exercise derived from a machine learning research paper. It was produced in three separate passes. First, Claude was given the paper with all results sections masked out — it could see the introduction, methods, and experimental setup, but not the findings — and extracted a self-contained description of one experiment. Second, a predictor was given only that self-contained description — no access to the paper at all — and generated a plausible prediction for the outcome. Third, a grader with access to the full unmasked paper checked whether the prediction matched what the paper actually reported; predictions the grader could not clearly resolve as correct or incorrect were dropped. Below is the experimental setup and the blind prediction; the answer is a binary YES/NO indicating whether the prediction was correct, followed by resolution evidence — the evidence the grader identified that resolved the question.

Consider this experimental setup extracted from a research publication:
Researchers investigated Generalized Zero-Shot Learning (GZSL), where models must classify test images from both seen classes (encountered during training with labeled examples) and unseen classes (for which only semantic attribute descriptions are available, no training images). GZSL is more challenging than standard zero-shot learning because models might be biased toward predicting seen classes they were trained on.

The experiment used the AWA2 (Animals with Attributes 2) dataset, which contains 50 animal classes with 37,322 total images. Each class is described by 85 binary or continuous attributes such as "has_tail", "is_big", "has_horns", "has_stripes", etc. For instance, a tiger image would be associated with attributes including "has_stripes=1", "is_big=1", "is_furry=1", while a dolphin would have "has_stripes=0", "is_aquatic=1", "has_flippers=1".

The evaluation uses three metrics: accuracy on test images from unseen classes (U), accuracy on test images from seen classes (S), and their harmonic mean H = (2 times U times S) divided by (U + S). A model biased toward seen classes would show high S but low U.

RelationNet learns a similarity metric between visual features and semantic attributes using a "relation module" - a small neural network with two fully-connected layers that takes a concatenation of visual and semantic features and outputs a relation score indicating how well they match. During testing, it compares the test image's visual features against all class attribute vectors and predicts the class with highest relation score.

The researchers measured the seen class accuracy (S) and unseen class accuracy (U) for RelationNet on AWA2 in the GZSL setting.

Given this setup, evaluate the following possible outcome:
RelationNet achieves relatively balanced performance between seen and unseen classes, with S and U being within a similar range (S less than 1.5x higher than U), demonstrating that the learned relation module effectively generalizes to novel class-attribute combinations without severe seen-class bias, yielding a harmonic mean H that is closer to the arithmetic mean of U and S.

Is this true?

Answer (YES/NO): NO